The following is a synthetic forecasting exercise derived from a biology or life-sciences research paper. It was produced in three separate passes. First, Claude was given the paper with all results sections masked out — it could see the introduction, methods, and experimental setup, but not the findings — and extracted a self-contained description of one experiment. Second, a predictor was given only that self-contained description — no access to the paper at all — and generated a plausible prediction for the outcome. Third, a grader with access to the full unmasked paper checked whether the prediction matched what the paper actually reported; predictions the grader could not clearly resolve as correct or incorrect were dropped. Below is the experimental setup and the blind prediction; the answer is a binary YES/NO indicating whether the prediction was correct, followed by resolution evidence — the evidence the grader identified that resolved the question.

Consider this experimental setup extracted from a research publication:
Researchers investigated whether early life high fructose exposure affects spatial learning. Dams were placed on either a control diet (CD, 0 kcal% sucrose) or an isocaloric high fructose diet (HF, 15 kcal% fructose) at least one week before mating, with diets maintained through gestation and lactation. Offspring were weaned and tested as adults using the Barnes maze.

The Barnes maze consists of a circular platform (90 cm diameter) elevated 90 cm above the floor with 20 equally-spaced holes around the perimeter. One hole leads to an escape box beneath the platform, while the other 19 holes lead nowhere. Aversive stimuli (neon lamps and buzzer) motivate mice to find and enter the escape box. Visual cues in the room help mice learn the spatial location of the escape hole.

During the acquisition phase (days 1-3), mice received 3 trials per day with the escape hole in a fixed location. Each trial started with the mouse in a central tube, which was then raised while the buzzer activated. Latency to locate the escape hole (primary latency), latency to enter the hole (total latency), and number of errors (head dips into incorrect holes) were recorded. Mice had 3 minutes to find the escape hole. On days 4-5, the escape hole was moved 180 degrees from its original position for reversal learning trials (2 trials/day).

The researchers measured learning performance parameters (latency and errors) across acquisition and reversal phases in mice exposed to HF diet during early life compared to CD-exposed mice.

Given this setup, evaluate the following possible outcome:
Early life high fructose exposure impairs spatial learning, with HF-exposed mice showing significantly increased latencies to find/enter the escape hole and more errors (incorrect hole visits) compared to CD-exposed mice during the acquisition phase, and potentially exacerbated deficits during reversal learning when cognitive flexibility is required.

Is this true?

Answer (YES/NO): NO